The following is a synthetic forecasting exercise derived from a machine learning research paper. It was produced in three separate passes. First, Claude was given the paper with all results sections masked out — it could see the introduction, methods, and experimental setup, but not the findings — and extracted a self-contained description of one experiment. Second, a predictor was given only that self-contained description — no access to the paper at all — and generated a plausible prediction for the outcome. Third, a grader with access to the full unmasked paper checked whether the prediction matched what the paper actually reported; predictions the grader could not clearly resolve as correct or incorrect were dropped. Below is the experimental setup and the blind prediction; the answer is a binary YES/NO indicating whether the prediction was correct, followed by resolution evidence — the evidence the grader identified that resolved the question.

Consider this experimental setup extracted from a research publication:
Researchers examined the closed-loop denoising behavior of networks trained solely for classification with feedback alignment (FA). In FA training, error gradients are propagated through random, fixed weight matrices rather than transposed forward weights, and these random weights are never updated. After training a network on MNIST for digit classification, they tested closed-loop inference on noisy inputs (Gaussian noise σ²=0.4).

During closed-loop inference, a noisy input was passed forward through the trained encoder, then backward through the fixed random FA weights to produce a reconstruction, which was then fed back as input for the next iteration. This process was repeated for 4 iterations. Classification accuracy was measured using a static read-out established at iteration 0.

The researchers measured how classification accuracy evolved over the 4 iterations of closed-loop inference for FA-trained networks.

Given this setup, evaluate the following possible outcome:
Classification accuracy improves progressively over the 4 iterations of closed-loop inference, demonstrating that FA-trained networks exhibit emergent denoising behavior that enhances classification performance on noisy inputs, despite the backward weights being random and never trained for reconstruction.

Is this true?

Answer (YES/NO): NO